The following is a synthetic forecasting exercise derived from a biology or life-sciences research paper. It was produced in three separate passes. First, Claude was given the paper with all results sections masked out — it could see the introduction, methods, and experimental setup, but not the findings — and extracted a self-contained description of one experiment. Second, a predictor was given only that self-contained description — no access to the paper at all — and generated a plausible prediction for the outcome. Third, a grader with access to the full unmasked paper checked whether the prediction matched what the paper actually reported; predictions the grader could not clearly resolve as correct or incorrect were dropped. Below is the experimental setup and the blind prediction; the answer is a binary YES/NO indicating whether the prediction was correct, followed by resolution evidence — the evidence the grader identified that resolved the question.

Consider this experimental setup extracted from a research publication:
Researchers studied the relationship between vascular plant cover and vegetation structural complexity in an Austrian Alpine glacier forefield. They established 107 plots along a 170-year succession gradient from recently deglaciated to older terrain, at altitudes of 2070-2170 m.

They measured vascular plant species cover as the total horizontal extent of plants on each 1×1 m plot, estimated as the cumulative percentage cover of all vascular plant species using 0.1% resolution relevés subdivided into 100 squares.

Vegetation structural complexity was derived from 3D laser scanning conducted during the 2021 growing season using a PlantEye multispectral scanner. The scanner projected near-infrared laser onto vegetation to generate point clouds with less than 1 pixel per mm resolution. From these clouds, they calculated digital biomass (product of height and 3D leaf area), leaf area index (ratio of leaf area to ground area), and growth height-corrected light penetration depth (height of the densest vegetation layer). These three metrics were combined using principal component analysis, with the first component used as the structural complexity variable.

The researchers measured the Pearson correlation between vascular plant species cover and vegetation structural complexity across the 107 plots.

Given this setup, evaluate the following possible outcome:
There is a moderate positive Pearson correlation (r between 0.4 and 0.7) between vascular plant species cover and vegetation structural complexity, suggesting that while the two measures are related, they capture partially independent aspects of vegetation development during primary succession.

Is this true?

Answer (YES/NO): NO